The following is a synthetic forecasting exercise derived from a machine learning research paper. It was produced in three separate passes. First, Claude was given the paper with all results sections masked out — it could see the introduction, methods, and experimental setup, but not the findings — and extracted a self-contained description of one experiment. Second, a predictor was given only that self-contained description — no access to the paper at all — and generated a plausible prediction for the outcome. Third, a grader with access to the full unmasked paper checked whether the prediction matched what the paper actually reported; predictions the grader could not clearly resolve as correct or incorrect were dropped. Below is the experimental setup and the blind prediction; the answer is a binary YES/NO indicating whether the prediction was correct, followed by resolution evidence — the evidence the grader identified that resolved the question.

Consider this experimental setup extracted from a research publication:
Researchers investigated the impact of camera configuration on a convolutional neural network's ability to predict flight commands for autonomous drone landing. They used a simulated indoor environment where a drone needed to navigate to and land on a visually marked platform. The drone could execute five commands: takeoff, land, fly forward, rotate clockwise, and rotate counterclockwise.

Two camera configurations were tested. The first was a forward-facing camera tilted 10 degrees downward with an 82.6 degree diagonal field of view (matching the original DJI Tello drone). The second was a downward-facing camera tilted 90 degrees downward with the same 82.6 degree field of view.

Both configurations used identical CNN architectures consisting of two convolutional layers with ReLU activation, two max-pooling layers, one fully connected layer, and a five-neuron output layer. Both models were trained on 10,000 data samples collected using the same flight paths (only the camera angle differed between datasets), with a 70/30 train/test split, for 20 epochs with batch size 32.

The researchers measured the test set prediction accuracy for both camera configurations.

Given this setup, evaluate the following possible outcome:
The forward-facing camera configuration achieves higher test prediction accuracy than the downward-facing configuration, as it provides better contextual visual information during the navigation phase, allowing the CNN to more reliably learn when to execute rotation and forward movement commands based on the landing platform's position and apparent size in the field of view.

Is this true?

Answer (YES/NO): YES